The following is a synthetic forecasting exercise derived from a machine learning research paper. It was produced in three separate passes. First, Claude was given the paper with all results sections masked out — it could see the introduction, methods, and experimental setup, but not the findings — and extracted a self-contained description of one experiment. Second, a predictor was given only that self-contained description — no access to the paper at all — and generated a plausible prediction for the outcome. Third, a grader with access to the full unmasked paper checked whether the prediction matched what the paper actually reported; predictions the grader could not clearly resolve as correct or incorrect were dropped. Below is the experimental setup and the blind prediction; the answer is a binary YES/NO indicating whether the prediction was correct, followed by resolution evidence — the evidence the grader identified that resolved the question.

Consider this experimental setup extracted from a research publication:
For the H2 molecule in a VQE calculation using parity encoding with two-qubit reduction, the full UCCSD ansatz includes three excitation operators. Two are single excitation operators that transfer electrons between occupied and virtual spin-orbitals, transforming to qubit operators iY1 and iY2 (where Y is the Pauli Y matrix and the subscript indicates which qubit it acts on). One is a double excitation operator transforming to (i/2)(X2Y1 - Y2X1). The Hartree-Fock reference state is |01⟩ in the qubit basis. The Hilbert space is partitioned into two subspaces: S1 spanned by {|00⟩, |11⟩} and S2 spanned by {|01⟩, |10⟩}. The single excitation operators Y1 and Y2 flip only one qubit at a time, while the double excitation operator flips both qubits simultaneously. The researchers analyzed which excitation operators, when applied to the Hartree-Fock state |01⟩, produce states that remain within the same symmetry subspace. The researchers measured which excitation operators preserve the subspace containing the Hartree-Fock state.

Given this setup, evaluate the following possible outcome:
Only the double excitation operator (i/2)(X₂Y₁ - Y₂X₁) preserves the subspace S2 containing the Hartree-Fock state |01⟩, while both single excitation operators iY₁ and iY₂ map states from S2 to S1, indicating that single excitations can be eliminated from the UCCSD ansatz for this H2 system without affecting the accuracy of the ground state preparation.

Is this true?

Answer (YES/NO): YES